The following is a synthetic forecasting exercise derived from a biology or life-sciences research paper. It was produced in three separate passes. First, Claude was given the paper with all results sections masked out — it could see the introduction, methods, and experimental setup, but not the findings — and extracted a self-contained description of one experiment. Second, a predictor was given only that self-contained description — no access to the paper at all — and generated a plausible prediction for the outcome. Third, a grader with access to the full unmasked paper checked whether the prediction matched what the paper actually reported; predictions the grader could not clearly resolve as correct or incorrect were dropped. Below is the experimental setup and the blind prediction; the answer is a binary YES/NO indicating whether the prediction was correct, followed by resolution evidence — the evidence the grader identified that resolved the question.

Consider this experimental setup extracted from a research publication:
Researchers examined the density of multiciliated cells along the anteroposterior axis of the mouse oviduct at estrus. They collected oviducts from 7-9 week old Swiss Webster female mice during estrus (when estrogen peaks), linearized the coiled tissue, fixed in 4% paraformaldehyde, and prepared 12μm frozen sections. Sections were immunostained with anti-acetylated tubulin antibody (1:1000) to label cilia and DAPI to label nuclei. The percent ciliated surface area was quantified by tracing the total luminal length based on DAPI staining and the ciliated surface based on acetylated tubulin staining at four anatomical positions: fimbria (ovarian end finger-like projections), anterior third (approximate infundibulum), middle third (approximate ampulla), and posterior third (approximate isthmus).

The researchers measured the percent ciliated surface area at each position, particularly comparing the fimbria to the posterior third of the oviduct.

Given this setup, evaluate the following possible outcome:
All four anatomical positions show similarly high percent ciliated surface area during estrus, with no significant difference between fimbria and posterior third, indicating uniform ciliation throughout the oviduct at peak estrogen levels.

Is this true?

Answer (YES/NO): NO